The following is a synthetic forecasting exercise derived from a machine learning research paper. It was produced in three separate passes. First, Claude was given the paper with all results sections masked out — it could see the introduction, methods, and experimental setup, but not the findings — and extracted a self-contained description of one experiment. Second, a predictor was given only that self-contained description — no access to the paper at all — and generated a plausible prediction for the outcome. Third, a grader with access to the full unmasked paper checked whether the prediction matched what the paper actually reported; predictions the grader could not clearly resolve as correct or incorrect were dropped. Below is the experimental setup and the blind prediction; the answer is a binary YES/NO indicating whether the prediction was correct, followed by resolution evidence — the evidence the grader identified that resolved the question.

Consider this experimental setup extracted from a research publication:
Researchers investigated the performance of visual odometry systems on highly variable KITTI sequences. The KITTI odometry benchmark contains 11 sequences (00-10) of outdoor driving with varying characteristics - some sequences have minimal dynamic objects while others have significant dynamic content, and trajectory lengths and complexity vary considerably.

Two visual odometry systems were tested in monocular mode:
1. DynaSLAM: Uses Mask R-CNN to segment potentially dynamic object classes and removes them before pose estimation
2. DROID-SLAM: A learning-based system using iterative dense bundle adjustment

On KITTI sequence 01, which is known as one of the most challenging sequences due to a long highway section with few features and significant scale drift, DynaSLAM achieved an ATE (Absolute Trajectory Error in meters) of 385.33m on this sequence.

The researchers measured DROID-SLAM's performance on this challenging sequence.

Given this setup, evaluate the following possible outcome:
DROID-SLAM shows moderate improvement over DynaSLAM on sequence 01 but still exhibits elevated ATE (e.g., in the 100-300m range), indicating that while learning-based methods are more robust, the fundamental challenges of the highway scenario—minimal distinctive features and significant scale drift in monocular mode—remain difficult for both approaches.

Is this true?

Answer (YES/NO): NO